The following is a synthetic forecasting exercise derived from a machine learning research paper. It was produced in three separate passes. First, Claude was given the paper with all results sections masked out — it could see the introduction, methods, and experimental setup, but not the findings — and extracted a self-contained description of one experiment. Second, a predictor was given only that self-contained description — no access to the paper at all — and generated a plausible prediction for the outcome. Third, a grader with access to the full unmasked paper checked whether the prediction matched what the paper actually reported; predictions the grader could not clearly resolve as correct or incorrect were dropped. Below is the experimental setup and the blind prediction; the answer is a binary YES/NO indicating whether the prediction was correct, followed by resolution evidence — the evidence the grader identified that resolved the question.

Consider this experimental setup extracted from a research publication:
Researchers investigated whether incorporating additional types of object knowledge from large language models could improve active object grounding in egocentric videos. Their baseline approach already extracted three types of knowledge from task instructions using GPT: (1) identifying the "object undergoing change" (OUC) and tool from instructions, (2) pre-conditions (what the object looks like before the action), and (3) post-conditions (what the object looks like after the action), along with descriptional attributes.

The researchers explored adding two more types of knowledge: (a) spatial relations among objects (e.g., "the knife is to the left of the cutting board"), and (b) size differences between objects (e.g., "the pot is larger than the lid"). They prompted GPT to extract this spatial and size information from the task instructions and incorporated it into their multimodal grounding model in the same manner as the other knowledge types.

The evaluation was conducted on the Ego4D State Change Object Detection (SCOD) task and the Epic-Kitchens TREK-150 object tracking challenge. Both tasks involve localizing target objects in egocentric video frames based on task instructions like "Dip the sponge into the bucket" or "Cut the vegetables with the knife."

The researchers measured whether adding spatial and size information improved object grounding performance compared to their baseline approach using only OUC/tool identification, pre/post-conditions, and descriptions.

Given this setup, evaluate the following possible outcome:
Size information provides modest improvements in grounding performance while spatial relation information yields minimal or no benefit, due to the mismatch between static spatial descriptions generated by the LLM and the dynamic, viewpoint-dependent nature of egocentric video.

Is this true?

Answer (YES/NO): NO